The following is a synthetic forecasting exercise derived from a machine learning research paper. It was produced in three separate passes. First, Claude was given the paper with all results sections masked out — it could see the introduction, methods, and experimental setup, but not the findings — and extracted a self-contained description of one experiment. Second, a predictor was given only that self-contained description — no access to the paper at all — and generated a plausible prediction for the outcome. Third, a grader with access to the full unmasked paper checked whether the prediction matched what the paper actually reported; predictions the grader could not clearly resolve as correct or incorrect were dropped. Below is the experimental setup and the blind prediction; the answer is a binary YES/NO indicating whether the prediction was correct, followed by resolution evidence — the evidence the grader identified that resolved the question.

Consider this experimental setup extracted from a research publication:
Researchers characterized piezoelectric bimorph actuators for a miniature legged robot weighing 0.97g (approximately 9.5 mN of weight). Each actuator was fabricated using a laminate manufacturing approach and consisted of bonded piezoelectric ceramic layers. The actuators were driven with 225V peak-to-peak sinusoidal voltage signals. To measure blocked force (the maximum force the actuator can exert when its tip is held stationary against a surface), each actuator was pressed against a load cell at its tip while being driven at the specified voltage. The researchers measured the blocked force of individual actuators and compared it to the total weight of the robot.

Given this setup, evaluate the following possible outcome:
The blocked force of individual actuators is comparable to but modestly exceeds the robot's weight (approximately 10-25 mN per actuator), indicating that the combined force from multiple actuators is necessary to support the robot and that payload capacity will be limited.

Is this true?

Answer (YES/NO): NO